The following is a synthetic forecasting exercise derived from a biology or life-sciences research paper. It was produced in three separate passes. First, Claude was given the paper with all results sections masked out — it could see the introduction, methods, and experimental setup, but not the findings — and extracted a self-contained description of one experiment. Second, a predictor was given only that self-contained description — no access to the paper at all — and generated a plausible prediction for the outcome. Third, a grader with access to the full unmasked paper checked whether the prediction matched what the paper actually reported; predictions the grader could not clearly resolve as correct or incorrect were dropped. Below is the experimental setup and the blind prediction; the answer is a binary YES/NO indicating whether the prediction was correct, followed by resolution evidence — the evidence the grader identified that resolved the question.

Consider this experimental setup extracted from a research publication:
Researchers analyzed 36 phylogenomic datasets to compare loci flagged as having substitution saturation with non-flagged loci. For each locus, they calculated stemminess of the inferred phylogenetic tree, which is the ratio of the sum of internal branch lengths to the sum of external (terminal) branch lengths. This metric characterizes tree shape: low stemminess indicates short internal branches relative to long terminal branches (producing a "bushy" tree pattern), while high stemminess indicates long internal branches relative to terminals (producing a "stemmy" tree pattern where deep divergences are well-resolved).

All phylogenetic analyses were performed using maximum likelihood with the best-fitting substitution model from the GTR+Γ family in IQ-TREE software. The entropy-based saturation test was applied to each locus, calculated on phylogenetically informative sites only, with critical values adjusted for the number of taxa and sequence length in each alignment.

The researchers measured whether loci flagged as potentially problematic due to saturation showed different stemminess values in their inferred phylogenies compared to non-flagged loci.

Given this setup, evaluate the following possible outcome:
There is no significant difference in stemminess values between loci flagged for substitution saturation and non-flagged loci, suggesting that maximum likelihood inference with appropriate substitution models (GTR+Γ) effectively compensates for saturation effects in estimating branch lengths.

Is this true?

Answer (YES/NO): YES